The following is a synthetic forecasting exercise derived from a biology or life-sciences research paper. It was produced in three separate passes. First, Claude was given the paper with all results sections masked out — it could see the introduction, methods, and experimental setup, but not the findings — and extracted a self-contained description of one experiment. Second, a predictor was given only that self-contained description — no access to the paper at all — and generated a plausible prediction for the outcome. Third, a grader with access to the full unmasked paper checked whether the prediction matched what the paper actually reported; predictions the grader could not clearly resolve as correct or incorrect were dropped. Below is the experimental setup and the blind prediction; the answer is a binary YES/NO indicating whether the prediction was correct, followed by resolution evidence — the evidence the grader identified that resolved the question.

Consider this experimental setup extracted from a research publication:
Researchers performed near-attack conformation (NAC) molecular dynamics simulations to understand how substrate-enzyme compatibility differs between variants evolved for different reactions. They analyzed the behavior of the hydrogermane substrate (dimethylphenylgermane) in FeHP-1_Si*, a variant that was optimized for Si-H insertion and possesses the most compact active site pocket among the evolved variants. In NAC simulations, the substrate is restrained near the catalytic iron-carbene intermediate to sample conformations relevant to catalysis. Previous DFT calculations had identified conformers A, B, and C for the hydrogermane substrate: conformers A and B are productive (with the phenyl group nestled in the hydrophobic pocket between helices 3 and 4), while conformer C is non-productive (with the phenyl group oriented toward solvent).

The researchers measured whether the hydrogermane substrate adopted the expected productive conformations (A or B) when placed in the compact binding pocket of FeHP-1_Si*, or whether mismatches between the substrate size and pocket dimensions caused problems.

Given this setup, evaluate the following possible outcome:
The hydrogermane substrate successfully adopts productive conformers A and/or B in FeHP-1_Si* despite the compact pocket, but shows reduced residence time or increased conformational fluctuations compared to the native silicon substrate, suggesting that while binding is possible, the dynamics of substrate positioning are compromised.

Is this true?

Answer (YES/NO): NO